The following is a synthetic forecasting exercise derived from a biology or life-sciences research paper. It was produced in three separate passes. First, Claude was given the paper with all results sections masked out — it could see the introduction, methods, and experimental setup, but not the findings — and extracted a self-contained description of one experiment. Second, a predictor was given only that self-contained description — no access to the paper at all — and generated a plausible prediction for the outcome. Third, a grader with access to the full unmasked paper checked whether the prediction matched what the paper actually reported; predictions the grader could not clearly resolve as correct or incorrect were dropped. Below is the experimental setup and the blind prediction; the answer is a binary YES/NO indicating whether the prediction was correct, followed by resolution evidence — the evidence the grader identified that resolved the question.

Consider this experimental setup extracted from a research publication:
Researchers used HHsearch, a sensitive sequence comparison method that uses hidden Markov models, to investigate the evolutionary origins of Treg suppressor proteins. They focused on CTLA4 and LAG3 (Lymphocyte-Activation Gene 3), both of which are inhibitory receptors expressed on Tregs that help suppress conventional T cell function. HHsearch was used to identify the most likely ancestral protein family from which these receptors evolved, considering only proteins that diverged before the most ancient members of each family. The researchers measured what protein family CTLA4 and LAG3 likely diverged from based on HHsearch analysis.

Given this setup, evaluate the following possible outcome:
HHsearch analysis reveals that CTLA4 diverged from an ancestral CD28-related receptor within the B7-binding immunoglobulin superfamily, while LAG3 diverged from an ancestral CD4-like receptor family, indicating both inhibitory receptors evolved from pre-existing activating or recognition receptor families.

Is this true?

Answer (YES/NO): NO